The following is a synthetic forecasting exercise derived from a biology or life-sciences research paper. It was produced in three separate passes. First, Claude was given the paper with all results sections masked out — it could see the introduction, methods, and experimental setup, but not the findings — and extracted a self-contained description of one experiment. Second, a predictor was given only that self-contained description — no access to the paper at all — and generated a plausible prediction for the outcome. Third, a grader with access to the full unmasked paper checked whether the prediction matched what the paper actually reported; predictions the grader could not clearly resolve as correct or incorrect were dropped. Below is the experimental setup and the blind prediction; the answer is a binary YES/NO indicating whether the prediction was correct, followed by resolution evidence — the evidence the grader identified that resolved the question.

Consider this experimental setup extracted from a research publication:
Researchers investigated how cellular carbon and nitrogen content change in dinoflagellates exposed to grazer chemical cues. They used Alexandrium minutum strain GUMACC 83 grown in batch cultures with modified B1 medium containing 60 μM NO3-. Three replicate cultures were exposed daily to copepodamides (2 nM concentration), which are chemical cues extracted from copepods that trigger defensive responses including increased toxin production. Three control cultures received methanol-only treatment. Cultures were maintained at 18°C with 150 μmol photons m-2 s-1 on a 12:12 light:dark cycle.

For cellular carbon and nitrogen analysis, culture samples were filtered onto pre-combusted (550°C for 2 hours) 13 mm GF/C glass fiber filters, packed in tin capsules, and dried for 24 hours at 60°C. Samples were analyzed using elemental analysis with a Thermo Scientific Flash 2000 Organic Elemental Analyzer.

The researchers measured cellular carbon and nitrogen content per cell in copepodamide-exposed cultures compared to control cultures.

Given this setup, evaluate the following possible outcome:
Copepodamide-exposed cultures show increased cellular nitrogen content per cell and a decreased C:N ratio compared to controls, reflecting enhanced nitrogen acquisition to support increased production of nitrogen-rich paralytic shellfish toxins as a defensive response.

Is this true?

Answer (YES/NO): NO